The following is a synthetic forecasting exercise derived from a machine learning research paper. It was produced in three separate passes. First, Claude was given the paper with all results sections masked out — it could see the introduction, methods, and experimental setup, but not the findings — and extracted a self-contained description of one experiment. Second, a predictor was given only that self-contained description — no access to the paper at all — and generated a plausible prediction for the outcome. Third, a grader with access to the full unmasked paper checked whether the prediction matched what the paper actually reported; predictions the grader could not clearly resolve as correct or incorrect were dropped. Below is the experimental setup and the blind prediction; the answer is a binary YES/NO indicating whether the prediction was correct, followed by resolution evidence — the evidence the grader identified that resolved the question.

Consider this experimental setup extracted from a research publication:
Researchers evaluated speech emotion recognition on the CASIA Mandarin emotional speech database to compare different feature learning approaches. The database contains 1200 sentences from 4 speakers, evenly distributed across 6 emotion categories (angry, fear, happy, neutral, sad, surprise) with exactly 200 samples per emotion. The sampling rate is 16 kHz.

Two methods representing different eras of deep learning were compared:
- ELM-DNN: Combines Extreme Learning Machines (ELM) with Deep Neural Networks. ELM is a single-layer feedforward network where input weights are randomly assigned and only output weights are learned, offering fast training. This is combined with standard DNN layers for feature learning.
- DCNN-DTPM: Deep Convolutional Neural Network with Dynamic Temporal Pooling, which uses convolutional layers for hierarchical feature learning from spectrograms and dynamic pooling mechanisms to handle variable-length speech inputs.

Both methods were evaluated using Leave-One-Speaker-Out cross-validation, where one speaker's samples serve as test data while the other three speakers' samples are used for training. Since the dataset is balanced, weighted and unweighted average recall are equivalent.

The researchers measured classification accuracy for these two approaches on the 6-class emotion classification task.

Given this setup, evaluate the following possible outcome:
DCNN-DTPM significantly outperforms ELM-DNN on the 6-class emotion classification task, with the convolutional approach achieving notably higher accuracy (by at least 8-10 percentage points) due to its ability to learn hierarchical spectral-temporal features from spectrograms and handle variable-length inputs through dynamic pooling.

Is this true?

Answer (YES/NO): NO